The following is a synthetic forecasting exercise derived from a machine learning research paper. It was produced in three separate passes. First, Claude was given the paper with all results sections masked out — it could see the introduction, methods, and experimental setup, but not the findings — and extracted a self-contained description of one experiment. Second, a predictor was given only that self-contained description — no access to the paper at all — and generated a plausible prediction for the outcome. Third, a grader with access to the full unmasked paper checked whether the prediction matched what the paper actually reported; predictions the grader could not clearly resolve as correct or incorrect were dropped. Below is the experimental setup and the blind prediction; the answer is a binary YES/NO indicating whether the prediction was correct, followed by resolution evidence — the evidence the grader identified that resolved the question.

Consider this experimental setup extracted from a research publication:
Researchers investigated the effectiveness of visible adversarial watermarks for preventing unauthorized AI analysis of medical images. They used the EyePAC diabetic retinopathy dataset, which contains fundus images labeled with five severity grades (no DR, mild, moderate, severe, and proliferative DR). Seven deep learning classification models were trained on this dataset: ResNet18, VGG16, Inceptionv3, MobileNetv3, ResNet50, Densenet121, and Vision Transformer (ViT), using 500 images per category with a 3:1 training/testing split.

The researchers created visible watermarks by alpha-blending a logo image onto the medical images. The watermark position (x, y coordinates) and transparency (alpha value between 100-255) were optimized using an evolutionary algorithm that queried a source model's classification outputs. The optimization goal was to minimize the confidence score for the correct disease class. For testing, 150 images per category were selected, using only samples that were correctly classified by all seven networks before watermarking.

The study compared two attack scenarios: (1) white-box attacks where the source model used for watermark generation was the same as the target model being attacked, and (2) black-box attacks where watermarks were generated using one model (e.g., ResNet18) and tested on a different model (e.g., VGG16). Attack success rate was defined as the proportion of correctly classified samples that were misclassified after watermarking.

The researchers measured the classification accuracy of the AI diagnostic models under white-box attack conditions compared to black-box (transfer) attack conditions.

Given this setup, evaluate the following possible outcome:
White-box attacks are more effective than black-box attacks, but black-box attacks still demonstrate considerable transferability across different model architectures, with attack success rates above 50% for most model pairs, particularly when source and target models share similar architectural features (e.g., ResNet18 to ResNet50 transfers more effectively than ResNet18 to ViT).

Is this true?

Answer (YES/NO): NO